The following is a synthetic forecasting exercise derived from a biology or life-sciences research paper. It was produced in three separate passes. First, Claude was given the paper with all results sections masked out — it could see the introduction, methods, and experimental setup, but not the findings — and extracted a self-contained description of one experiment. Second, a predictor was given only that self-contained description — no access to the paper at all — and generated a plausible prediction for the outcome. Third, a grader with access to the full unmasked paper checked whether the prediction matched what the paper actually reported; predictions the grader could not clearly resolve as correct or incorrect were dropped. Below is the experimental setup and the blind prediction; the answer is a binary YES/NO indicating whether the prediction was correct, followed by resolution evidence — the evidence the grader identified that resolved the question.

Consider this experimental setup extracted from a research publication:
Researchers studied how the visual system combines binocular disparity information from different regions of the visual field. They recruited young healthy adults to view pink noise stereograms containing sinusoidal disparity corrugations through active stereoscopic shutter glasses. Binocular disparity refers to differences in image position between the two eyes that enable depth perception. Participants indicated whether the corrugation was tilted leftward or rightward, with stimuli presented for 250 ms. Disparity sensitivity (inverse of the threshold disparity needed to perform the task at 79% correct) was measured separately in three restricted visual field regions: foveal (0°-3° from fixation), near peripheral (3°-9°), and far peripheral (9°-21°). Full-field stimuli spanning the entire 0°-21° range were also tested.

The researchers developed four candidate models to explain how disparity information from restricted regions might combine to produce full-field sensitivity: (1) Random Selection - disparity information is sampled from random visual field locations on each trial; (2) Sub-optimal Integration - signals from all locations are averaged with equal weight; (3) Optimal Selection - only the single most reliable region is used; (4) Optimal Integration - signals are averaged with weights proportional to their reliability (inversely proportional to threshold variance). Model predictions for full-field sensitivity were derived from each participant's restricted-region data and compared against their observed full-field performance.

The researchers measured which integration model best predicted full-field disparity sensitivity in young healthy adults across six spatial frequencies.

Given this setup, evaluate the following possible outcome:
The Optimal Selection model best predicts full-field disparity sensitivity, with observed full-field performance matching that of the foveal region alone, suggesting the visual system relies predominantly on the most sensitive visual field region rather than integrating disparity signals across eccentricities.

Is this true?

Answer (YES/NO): NO